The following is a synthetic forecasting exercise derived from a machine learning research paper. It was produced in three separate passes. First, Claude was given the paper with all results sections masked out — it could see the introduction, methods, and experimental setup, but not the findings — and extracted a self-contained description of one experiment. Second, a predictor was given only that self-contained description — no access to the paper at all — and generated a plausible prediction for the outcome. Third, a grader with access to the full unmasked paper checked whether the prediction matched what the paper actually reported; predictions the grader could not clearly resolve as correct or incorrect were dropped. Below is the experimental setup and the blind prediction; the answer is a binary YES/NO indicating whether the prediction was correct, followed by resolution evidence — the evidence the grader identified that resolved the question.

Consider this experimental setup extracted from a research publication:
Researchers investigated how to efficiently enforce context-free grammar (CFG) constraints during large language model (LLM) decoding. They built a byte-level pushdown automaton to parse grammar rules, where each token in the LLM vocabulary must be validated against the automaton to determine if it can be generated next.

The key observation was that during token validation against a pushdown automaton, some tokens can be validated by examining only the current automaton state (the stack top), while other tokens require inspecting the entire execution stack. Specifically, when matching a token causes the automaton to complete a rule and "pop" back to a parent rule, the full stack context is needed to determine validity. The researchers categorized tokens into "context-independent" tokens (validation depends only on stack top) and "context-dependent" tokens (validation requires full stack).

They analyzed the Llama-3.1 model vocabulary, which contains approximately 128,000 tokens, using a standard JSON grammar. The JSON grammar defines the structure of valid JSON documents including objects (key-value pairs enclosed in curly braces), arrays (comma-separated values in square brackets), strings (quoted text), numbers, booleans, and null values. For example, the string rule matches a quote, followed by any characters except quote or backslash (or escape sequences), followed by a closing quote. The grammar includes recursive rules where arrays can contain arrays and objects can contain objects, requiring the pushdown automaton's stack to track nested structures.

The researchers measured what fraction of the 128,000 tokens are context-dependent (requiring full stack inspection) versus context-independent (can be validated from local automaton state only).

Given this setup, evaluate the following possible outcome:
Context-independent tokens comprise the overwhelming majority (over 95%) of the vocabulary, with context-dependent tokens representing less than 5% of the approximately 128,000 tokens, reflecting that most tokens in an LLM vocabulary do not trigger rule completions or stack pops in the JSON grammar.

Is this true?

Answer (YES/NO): YES